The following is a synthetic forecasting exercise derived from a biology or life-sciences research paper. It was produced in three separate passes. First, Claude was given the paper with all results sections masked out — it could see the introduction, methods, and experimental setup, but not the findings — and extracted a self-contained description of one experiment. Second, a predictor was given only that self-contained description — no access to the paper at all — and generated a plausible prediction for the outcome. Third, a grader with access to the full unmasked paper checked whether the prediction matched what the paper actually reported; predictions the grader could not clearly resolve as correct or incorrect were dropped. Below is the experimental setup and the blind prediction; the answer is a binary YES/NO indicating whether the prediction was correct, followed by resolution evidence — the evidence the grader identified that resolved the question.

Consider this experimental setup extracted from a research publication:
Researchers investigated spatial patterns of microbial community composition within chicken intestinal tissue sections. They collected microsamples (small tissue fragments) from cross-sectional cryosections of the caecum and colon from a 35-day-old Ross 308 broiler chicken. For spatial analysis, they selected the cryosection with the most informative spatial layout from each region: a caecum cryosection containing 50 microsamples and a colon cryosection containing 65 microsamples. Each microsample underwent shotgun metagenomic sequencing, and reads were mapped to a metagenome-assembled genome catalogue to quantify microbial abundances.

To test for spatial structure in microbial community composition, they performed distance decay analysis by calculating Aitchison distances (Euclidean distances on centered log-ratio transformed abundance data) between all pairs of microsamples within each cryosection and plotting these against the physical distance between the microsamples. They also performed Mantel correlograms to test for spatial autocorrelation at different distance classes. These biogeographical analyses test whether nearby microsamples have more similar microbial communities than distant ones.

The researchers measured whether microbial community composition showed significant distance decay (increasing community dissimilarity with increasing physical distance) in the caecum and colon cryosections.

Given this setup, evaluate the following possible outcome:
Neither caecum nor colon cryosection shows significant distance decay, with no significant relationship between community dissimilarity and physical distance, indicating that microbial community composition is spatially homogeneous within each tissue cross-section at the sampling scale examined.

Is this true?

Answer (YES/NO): NO